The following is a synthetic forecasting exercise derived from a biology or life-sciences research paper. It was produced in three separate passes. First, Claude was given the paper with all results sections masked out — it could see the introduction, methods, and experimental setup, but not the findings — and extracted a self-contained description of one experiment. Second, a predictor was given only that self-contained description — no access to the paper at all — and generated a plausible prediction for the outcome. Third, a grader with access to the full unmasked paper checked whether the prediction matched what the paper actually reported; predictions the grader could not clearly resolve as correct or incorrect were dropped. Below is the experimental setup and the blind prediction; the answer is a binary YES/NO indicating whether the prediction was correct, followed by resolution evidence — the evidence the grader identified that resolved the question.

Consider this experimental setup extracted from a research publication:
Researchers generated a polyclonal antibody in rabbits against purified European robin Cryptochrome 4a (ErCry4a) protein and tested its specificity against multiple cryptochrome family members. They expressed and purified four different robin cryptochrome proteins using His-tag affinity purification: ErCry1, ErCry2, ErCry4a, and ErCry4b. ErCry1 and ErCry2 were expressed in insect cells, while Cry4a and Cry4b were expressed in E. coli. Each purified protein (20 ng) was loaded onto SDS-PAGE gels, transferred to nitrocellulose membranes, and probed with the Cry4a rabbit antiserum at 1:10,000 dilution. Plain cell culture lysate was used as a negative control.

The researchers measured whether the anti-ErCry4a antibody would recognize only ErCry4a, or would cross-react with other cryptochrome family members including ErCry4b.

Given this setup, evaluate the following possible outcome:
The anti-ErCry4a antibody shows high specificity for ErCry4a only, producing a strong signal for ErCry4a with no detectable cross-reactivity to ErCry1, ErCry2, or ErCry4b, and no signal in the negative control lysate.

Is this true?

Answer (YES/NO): NO